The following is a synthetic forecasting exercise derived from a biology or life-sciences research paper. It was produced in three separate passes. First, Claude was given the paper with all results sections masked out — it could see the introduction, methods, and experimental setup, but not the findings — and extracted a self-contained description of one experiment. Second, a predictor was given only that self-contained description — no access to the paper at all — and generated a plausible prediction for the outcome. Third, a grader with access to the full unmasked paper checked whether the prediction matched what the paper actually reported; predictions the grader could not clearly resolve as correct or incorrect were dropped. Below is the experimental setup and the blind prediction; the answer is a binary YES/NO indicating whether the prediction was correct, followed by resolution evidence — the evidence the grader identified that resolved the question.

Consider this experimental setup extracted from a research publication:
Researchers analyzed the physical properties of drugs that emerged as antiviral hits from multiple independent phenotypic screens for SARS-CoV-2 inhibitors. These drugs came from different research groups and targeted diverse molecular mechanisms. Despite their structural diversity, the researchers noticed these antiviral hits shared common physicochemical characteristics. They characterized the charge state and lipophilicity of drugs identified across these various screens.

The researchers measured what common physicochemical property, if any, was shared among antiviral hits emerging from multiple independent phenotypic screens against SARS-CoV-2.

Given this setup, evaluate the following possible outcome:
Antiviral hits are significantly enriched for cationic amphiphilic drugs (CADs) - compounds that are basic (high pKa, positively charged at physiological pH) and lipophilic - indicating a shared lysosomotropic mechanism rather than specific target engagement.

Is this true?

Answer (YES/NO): YES